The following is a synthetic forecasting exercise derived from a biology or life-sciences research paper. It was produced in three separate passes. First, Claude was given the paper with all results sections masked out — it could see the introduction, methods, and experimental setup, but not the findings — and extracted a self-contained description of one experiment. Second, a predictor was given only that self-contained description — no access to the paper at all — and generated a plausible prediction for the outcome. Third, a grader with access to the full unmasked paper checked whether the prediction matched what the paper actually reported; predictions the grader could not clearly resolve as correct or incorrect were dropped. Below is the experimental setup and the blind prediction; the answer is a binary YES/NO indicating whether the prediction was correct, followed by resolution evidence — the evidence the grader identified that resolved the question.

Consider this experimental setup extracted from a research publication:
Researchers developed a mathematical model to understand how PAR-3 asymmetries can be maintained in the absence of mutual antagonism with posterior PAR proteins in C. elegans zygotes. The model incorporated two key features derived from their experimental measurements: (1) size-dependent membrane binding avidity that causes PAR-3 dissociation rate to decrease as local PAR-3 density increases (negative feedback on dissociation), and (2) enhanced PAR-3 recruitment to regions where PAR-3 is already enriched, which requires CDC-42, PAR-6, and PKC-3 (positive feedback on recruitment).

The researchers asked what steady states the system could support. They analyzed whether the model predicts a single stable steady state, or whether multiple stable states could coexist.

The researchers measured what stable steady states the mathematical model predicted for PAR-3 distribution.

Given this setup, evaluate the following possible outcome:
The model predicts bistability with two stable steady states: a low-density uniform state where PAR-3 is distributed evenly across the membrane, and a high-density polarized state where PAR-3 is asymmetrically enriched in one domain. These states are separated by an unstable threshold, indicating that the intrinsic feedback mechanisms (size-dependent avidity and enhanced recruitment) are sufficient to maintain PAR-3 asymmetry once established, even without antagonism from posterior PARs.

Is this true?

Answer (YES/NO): NO